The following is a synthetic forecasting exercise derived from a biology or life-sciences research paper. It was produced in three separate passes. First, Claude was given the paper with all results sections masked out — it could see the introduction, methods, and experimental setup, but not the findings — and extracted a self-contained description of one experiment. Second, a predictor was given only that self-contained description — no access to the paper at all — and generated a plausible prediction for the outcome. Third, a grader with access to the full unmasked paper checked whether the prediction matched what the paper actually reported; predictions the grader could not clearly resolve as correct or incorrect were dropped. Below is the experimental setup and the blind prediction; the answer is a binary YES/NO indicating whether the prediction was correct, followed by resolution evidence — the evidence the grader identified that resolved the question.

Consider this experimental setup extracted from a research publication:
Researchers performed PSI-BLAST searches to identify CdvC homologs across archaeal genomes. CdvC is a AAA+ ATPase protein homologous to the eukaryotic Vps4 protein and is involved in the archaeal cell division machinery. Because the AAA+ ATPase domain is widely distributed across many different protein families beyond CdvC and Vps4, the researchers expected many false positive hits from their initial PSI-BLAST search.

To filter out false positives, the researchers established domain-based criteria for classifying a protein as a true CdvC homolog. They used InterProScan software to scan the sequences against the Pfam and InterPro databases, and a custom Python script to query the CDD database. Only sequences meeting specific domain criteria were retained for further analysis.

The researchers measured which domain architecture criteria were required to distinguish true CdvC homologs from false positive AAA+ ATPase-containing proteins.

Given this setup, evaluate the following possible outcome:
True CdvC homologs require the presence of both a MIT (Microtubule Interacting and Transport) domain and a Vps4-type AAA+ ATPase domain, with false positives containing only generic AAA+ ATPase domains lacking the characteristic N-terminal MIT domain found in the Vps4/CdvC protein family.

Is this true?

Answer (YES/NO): NO